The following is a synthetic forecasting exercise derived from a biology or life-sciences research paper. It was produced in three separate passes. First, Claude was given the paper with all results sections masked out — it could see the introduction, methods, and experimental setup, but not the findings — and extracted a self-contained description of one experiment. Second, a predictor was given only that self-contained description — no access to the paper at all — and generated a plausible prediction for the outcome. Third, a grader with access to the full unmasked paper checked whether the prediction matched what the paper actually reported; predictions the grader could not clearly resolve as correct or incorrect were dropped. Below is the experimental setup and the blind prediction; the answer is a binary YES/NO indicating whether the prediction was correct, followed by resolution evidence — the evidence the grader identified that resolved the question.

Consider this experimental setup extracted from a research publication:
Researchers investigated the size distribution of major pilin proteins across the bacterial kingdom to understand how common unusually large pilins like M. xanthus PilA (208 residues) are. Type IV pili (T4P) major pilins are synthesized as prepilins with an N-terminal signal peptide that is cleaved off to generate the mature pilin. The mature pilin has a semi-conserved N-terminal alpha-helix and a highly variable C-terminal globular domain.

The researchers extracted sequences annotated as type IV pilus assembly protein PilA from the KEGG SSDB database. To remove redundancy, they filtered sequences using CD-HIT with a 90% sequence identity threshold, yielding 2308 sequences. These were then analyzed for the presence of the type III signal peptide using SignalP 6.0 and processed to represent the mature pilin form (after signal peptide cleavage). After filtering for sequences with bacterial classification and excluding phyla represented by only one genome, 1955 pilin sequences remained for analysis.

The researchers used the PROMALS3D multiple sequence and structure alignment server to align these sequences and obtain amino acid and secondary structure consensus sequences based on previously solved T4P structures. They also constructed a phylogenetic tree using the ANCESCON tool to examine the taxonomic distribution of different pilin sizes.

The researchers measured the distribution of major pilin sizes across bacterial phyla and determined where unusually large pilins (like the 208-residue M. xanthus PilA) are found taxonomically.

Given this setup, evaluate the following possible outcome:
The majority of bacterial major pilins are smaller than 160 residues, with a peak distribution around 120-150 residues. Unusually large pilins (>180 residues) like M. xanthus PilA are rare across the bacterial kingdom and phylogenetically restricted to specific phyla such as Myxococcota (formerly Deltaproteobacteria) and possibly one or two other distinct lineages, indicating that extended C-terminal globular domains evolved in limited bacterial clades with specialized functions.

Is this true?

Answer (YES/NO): NO